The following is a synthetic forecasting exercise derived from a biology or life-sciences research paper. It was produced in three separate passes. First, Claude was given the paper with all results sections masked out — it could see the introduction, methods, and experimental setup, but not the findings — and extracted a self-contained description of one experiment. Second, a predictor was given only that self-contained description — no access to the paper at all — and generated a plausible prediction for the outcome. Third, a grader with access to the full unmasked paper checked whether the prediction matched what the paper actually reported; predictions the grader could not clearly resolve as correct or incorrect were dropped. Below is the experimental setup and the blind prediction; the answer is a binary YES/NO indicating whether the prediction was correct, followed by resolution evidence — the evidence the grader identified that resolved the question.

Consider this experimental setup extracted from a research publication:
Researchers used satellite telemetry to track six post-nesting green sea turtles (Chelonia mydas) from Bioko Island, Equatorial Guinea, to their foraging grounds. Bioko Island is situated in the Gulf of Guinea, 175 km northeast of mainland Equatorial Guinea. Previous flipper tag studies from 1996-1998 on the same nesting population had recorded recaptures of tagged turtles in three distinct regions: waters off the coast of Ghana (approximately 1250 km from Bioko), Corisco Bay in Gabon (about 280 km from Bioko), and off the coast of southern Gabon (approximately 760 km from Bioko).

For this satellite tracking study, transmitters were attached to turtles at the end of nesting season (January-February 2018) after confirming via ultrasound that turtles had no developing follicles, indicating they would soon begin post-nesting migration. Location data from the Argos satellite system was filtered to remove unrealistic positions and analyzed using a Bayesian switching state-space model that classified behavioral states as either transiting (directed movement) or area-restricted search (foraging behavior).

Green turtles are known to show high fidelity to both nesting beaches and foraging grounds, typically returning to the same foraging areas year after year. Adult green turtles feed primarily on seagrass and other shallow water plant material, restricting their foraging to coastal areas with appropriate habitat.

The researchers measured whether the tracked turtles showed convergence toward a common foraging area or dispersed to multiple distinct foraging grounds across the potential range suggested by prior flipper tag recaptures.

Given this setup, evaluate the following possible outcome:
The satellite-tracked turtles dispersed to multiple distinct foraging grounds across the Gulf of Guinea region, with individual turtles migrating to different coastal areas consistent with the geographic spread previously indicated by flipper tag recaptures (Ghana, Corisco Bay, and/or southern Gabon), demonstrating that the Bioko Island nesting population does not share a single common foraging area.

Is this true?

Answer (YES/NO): NO